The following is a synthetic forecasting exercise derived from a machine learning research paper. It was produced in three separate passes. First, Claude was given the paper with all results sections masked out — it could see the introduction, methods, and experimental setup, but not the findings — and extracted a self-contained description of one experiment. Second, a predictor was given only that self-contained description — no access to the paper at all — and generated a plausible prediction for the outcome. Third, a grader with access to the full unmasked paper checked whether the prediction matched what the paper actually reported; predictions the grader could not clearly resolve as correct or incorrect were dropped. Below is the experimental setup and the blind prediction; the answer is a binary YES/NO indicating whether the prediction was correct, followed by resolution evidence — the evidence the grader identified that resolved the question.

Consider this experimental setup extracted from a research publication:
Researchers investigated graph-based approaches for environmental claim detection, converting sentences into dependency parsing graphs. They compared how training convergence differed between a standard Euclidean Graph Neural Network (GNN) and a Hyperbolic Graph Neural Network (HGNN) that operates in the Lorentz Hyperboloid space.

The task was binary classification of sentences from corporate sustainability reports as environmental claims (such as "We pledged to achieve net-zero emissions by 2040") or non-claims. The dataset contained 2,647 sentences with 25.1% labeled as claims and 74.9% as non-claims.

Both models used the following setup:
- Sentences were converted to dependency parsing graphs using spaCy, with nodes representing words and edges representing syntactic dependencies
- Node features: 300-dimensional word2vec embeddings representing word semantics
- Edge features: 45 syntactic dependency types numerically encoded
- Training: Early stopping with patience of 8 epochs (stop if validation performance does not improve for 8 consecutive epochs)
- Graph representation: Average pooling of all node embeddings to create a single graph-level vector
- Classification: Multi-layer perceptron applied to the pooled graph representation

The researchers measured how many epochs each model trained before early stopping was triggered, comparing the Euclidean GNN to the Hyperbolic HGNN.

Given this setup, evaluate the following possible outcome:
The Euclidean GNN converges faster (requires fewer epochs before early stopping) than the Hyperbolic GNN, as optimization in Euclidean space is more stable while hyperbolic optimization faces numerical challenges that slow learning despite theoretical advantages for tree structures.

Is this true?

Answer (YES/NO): YES